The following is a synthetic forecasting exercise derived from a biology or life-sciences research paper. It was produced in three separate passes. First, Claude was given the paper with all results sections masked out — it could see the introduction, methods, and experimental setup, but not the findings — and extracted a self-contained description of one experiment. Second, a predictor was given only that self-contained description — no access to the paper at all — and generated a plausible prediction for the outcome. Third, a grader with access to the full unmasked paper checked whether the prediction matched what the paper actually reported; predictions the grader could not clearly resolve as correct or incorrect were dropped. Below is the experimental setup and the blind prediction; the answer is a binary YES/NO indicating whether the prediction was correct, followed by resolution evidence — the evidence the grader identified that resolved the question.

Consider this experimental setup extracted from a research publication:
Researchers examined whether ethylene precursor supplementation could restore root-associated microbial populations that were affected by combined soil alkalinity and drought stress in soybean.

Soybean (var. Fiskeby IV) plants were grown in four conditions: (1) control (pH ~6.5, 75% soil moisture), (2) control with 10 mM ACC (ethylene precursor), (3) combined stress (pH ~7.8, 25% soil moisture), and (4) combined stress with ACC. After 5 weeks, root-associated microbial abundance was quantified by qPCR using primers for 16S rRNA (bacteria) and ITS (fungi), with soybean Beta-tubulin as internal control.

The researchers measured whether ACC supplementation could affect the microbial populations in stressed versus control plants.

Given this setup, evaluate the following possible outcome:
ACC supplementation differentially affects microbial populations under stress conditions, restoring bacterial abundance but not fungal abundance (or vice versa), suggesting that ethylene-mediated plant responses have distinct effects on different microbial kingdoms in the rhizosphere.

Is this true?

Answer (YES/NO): NO